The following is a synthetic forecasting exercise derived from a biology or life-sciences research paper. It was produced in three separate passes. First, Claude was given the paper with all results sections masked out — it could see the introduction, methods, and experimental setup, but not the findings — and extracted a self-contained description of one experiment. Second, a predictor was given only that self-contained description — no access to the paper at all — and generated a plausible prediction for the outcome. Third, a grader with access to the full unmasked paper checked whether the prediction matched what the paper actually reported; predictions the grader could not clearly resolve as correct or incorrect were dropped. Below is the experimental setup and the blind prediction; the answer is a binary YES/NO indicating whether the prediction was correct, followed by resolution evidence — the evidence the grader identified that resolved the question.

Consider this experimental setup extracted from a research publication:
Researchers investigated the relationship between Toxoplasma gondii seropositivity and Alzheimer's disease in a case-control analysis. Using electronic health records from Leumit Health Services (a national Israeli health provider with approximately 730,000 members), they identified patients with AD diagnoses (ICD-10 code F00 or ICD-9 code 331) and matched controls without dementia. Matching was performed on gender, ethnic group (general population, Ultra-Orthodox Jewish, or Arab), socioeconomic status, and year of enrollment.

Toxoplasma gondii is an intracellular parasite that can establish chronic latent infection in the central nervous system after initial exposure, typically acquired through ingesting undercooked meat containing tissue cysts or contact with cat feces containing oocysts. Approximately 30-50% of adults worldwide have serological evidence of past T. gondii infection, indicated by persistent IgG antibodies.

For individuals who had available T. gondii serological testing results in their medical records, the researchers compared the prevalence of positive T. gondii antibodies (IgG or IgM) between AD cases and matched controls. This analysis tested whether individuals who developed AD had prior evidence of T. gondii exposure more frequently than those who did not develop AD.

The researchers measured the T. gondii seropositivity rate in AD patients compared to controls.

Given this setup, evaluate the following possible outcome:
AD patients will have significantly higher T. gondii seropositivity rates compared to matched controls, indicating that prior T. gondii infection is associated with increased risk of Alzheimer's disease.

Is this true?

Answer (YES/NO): YES